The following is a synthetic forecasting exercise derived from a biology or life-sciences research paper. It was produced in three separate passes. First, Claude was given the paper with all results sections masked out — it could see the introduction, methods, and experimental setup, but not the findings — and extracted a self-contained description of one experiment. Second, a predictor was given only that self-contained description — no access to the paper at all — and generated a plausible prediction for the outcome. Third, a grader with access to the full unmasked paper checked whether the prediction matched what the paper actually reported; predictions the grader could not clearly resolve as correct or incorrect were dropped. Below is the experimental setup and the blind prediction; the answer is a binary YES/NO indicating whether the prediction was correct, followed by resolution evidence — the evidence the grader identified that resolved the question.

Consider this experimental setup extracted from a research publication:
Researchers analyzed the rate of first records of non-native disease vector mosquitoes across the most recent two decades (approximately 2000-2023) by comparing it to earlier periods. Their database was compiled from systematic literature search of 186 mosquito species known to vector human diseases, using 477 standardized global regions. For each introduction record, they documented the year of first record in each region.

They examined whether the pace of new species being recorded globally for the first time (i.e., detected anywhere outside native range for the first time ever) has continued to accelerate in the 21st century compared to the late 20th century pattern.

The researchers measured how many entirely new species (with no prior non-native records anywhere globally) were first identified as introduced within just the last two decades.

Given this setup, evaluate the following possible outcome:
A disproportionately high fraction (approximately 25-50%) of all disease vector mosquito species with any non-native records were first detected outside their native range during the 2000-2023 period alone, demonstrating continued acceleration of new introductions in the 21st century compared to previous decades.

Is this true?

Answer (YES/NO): YES